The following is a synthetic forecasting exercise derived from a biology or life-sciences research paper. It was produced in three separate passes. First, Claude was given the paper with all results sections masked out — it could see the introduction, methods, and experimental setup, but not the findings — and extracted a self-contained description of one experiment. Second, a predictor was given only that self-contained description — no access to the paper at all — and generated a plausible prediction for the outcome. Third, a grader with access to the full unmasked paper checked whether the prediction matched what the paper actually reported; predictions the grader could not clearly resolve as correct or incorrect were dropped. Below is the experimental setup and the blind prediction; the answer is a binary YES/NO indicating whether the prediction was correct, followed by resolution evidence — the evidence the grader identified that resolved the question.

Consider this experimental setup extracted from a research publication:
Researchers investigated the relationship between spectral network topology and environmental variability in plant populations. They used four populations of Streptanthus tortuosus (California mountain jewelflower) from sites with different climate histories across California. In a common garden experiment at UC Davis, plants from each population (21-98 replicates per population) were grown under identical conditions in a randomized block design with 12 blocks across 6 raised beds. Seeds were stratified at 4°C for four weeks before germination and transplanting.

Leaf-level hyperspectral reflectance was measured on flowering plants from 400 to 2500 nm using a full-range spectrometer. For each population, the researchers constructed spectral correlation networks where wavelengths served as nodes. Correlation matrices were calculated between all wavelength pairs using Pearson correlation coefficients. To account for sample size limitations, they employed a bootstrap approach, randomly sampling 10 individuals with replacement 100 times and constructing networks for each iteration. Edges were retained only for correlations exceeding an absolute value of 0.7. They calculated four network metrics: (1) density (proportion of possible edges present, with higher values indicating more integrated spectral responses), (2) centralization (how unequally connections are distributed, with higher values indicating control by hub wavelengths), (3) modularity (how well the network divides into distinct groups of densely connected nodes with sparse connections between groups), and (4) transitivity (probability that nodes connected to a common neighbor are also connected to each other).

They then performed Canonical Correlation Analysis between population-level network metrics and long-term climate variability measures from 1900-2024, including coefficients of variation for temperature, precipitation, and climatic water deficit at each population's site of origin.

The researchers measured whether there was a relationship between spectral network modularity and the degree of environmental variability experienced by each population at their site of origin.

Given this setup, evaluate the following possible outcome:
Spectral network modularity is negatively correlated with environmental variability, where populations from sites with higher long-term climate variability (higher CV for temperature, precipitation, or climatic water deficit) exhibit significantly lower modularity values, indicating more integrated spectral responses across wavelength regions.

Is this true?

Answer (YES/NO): NO